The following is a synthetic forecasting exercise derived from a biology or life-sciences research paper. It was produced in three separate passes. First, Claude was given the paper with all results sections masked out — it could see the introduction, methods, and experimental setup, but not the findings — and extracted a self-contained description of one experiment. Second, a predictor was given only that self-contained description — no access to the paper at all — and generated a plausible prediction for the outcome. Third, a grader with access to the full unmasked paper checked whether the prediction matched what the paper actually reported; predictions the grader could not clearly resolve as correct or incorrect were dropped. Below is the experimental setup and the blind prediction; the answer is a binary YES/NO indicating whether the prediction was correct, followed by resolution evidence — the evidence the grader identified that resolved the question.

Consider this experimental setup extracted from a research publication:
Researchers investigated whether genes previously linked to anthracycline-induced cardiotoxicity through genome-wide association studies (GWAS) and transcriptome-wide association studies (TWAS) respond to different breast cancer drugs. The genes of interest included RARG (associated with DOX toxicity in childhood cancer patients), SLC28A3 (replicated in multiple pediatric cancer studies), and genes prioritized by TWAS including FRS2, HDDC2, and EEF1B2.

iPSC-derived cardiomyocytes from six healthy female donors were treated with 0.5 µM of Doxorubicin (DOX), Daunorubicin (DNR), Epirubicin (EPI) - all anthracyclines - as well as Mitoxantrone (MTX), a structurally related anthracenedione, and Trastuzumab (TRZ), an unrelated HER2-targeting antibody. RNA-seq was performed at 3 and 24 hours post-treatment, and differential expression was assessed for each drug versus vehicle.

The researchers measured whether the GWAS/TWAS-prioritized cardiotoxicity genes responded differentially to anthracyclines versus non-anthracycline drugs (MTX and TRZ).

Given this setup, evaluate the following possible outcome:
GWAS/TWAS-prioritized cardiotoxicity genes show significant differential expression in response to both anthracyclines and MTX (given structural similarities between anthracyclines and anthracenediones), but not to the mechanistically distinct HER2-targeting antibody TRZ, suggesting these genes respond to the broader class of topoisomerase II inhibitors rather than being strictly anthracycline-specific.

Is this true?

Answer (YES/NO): NO